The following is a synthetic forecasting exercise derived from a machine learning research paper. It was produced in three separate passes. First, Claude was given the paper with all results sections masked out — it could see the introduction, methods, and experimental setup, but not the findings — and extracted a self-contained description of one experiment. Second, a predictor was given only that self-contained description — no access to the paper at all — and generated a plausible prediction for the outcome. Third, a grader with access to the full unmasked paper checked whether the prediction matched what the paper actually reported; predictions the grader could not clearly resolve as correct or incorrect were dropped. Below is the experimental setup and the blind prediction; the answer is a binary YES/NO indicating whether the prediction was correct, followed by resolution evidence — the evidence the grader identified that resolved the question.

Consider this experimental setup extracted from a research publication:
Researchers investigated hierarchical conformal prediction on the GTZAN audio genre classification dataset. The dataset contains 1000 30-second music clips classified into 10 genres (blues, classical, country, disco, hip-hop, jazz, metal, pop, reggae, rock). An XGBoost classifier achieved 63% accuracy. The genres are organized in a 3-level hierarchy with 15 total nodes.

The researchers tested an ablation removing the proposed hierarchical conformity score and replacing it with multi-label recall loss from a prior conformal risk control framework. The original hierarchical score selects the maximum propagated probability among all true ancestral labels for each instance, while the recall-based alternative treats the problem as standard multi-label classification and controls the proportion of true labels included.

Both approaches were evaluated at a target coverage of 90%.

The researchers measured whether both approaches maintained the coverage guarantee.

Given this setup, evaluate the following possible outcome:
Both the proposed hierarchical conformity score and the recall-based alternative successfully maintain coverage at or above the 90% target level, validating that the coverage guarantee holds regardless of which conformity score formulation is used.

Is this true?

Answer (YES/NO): YES